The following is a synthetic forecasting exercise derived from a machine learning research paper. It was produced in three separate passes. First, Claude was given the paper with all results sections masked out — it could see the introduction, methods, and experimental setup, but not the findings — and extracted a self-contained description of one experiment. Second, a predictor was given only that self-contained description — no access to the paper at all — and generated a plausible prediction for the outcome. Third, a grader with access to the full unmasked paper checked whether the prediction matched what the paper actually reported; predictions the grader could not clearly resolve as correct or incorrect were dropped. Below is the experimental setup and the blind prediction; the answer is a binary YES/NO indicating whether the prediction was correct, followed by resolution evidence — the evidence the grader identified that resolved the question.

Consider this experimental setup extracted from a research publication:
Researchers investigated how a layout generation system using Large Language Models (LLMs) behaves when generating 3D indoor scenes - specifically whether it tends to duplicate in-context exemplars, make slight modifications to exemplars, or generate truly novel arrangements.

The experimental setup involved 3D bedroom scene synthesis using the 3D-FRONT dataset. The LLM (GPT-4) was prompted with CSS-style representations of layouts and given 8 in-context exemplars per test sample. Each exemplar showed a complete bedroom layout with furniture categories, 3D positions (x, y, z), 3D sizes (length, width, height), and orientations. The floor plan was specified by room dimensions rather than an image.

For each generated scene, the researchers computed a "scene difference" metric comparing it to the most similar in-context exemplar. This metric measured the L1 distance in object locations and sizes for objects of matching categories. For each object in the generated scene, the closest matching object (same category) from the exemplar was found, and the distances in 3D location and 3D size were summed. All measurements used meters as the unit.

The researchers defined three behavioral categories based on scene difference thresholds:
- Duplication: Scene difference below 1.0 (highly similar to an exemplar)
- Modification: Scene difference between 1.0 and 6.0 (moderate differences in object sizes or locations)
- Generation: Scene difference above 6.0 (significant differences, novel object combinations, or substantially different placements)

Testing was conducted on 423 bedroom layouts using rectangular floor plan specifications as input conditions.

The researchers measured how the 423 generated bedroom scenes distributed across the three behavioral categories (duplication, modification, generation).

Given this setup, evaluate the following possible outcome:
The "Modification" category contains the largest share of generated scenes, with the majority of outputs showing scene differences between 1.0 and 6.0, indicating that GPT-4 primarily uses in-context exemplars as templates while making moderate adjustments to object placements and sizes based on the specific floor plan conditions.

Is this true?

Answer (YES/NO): NO